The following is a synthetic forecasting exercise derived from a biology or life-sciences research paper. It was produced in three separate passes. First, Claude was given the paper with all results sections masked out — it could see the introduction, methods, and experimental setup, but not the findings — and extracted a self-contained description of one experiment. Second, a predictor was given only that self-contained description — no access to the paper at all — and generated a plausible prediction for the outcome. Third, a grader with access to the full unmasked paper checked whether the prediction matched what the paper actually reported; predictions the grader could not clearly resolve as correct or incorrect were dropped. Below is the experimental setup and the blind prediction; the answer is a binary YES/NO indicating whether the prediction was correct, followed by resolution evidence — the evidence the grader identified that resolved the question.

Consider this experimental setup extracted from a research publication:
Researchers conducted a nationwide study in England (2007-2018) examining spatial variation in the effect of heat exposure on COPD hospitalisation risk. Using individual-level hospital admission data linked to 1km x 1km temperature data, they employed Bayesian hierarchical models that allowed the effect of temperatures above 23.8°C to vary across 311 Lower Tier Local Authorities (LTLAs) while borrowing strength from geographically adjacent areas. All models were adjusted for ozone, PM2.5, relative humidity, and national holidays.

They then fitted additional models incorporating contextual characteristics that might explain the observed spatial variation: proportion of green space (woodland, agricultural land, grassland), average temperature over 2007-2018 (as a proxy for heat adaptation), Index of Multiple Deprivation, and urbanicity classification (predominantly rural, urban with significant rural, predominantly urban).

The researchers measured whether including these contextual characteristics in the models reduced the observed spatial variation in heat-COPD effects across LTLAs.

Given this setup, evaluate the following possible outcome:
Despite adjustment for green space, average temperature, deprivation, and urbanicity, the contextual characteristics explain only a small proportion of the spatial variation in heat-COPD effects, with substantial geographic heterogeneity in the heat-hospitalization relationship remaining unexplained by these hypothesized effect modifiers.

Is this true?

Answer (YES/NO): NO